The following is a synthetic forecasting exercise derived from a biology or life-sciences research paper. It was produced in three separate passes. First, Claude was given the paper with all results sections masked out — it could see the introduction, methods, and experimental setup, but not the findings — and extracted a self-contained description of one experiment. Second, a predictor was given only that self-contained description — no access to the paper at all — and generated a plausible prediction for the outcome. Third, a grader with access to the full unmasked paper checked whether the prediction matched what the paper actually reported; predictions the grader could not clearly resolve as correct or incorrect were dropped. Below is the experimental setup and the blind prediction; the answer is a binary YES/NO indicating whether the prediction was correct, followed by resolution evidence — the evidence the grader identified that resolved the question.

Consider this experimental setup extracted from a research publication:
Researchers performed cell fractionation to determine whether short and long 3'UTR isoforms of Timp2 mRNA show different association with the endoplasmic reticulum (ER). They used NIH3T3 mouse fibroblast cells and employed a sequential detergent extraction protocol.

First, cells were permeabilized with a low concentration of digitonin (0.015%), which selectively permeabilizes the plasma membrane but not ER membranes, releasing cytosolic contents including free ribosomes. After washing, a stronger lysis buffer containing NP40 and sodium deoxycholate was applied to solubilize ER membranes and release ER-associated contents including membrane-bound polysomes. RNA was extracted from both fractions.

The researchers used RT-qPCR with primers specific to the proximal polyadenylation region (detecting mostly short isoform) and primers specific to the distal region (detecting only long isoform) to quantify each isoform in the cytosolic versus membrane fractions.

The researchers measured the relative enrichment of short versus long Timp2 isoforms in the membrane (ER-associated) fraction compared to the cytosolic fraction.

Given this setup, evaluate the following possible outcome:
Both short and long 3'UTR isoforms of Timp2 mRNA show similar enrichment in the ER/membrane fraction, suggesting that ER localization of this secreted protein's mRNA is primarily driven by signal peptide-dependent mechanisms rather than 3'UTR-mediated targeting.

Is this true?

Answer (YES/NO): NO